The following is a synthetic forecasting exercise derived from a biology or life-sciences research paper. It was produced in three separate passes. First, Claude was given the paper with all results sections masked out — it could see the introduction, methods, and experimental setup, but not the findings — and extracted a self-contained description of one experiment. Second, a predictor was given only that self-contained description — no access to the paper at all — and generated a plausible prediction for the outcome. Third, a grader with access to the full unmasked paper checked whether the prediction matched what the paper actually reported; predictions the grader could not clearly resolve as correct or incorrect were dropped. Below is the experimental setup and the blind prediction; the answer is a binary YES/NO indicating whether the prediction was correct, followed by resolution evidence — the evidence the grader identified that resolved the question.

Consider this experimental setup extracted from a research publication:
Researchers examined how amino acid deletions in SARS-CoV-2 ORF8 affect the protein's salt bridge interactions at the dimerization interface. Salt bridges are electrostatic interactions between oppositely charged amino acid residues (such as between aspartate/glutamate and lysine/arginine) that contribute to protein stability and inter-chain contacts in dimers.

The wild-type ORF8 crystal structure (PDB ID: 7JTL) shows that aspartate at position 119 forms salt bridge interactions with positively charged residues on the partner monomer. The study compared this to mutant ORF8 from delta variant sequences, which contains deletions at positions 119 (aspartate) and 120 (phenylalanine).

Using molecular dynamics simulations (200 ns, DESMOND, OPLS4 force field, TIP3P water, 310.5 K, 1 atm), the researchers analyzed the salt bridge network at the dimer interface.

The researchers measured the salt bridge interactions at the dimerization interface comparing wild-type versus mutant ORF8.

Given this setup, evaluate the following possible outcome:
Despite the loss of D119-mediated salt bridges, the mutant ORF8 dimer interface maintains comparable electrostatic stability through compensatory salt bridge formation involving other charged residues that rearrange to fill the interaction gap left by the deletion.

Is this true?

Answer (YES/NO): NO